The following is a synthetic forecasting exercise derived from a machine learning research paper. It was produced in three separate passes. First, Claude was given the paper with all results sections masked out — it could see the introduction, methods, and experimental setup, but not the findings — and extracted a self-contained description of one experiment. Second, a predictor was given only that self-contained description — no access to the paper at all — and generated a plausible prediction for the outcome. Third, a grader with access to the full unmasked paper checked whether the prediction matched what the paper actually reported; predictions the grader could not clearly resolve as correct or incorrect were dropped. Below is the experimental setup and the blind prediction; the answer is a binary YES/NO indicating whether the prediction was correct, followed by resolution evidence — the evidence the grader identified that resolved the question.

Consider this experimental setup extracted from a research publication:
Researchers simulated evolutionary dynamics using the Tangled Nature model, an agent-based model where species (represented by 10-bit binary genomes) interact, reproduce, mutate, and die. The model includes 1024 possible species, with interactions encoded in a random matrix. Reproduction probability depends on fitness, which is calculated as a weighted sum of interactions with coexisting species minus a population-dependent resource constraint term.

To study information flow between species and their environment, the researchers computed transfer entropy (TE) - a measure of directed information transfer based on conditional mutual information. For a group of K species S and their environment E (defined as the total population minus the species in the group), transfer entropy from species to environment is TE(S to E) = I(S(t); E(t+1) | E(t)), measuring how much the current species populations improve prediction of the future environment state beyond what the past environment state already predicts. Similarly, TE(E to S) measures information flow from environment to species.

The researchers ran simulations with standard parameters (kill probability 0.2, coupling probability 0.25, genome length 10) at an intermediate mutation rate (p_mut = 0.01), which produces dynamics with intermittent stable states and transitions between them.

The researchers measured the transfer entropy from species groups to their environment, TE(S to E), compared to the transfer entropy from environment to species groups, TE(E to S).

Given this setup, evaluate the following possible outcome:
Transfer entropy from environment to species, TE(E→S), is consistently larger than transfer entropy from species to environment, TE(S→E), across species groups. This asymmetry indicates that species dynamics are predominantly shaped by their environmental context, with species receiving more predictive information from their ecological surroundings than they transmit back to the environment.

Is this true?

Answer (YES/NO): YES